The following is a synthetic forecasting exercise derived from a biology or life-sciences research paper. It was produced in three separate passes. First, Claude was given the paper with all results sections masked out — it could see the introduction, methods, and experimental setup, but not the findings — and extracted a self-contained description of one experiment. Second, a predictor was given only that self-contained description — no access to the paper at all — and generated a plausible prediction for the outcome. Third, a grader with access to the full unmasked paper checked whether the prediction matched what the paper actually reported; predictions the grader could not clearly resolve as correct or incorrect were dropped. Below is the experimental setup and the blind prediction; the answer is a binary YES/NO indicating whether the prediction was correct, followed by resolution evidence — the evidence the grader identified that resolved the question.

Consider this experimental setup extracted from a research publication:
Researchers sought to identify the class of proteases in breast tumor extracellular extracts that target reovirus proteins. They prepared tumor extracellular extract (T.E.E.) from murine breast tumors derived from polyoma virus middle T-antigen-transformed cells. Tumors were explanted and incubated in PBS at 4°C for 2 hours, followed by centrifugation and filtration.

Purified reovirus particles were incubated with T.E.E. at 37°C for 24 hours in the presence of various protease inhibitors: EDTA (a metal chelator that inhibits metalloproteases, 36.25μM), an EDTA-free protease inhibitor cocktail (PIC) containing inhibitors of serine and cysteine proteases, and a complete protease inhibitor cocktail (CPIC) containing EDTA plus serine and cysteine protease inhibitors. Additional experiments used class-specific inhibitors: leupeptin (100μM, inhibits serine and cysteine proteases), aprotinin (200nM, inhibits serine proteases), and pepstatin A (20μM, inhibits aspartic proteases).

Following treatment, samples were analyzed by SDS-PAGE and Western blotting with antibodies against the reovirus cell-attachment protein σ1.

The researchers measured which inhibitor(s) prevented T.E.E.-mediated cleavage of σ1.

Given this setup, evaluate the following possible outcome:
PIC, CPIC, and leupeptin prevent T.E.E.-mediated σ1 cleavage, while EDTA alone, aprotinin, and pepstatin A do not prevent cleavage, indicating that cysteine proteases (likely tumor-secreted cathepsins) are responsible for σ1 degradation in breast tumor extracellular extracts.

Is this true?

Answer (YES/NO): NO